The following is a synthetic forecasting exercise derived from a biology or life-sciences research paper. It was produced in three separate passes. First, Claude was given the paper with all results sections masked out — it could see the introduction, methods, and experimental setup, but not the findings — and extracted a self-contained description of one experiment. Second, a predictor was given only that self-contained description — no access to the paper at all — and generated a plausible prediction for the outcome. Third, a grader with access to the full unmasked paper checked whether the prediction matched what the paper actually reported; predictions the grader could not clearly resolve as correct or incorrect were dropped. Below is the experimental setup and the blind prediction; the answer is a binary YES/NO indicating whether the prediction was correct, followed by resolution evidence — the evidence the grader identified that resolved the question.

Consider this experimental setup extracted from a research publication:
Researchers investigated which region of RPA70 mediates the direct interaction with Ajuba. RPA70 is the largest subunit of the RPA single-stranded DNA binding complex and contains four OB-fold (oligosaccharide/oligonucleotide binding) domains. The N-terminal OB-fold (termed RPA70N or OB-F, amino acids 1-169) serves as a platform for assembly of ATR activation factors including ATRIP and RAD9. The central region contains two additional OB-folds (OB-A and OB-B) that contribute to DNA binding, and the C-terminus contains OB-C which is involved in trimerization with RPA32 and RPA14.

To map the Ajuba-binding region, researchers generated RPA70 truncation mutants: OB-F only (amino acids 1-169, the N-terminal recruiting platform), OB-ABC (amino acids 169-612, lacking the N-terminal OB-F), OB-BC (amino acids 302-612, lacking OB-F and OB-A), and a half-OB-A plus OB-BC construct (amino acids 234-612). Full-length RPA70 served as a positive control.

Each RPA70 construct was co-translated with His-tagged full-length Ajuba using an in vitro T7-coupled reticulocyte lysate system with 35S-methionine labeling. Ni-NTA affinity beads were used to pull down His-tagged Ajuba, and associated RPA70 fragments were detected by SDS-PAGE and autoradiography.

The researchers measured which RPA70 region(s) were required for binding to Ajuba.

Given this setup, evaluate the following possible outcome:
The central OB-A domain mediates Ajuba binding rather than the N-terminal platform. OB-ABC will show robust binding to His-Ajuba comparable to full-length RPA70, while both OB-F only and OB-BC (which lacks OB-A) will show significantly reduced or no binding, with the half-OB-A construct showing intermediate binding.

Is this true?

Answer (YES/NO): YES